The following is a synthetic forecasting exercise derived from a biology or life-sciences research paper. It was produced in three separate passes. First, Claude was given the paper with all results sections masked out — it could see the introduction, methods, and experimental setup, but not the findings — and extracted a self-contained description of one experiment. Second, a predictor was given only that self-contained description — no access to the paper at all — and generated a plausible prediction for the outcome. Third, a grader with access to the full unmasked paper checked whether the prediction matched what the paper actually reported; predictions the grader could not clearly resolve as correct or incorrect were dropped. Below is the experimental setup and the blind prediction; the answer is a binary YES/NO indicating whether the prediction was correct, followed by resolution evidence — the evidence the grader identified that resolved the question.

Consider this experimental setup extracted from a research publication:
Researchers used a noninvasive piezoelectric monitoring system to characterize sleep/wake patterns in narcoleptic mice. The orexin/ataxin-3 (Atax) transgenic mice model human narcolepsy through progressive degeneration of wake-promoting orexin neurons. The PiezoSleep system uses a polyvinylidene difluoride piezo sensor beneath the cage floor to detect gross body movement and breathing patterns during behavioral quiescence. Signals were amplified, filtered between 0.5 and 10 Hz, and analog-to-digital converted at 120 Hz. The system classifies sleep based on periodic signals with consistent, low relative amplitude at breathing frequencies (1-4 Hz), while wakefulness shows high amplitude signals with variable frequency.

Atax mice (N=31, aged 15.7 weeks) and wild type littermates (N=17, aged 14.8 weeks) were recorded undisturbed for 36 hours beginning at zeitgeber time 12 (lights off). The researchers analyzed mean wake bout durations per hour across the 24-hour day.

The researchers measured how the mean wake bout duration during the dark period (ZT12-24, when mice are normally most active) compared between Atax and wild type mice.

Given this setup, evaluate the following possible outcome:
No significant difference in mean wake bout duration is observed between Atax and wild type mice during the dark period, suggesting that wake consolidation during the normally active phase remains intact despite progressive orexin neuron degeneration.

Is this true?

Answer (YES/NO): NO